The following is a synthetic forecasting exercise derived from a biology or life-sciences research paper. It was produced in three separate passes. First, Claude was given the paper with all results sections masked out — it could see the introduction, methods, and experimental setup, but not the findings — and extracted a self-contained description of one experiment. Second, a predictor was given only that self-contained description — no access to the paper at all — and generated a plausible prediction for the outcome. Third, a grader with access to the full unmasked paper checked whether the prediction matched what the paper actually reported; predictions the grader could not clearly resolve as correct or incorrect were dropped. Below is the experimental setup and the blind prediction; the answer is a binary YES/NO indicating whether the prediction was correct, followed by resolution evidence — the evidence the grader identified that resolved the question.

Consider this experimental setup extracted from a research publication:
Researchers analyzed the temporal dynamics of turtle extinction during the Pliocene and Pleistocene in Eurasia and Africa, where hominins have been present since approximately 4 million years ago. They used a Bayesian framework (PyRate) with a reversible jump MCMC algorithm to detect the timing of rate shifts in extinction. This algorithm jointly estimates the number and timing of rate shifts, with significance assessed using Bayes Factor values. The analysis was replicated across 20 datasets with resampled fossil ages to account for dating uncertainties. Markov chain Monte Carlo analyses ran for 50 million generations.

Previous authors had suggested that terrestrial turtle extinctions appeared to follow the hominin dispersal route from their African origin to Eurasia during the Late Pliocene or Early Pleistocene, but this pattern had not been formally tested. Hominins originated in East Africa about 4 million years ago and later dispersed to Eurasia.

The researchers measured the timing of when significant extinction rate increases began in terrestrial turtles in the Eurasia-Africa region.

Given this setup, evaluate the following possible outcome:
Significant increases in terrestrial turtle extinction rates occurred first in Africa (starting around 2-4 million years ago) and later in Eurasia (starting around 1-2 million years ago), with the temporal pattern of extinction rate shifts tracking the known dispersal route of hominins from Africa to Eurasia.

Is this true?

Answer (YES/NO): NO